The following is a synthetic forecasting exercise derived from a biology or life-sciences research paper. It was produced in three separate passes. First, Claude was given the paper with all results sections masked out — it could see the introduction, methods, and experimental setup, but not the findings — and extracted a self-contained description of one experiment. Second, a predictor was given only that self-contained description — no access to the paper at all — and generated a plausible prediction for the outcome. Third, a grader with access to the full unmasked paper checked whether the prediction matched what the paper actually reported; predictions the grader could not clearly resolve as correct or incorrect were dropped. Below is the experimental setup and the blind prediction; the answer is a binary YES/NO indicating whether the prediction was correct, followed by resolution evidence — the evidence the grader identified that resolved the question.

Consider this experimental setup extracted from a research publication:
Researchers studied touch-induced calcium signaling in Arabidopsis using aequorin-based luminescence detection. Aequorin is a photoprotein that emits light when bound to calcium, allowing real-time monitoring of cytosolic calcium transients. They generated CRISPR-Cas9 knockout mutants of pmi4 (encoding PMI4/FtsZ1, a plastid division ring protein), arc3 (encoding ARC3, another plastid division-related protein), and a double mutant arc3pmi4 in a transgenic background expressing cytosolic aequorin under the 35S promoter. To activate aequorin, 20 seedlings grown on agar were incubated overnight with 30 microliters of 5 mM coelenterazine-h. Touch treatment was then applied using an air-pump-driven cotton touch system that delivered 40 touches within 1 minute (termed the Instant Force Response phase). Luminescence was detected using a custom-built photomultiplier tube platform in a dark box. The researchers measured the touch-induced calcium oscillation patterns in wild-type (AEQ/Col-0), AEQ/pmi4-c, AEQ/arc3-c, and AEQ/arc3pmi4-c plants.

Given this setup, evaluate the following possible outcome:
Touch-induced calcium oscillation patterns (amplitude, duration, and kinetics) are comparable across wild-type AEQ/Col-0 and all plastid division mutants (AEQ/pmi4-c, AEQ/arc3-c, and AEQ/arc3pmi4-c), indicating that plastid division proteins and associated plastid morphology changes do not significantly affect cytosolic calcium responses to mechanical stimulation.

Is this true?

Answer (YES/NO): NO